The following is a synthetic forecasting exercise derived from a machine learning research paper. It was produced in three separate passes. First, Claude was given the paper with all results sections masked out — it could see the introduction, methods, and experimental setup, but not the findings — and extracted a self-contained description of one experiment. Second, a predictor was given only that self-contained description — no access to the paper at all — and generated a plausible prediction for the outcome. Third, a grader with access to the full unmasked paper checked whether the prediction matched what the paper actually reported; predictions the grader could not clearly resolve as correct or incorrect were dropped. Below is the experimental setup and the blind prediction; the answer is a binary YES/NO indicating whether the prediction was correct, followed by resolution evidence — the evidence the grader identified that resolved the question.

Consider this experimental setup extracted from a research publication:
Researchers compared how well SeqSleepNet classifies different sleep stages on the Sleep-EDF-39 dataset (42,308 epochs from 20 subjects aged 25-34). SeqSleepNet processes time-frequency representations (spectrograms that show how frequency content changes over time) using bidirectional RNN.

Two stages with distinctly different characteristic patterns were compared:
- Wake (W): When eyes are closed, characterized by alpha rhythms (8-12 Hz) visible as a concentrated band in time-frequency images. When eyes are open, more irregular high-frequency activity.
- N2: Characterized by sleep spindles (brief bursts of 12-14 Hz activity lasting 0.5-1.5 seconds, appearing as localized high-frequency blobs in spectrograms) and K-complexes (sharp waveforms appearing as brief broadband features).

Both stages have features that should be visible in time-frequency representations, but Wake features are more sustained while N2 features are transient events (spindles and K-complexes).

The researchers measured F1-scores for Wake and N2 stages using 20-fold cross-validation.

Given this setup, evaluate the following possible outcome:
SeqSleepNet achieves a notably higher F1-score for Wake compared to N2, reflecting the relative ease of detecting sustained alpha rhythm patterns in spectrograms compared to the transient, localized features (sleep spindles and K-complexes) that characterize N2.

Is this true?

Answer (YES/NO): YES